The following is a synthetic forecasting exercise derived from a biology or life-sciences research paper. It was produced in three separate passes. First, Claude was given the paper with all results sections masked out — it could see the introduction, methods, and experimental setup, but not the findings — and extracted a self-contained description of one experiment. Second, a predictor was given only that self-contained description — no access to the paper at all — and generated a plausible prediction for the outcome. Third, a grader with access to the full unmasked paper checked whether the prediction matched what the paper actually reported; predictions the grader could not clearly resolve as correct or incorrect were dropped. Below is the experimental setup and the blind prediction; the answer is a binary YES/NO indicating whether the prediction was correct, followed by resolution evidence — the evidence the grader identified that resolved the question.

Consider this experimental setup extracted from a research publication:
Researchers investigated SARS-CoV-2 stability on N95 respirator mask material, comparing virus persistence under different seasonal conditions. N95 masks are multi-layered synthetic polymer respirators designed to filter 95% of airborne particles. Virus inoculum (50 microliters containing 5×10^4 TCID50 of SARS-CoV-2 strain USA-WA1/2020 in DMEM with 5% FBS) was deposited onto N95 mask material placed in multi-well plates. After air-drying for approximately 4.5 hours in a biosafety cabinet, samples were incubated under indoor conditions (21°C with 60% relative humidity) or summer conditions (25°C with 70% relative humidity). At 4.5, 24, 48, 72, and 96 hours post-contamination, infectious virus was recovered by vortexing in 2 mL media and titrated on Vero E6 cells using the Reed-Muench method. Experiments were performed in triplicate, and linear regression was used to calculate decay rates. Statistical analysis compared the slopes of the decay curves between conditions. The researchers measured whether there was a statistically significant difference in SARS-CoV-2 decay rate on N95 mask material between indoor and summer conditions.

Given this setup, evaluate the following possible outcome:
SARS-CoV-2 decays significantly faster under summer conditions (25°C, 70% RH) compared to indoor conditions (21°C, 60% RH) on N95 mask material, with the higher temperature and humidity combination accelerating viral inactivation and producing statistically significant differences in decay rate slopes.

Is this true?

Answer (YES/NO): YES